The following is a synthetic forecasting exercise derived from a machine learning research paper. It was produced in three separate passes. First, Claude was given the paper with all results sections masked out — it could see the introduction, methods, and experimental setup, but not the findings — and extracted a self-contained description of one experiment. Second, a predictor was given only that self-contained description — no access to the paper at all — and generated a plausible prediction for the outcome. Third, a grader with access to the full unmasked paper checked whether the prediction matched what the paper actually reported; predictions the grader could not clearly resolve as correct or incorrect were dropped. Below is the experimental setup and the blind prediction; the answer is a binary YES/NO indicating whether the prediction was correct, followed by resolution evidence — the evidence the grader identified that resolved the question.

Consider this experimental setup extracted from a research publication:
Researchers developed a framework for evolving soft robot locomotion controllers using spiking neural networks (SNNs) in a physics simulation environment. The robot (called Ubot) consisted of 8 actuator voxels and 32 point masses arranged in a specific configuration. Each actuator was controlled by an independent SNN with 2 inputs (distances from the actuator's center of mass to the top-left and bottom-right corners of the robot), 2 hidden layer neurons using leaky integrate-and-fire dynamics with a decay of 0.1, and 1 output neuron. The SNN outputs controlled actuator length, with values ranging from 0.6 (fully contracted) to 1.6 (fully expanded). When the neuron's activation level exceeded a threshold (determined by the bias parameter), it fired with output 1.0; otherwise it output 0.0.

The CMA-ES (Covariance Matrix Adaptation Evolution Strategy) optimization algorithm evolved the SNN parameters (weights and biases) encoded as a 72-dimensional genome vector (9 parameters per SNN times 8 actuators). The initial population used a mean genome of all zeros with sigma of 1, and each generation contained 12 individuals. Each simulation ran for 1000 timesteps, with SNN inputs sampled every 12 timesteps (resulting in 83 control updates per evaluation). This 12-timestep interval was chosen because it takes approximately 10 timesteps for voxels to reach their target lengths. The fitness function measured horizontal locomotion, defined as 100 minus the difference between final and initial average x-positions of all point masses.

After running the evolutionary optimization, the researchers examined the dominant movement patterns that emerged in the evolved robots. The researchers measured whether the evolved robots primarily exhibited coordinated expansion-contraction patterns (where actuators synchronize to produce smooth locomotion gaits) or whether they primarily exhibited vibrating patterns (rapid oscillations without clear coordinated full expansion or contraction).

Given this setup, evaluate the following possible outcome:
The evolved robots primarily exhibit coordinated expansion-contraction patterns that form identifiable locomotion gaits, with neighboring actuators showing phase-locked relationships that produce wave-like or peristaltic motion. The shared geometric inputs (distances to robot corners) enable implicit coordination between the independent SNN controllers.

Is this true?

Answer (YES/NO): NO